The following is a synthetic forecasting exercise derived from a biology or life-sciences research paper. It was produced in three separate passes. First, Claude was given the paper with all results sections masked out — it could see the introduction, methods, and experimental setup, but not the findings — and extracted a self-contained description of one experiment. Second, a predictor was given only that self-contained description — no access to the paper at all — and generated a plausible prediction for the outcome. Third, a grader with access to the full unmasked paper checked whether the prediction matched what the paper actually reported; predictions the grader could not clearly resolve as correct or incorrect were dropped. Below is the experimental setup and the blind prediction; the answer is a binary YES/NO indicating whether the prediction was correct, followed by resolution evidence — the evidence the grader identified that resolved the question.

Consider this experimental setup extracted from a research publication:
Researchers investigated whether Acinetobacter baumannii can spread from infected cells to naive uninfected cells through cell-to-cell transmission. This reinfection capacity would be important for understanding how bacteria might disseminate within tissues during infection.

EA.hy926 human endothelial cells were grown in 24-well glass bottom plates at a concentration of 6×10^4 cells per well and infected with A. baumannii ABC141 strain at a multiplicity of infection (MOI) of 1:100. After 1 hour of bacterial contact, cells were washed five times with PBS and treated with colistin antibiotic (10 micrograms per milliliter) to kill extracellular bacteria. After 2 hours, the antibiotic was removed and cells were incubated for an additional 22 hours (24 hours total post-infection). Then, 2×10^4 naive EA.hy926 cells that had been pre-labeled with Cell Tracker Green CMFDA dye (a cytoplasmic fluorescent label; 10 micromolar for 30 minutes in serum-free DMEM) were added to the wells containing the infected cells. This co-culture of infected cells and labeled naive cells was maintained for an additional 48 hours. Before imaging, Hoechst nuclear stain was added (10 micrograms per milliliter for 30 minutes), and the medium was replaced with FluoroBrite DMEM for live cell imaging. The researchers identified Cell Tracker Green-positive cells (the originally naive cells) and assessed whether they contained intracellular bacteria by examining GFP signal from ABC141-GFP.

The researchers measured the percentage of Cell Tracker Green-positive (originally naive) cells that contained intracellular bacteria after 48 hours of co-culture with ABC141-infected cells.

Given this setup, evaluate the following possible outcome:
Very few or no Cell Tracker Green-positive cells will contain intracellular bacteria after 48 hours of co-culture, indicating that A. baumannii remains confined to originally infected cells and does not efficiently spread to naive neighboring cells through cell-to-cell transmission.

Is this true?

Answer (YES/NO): NO